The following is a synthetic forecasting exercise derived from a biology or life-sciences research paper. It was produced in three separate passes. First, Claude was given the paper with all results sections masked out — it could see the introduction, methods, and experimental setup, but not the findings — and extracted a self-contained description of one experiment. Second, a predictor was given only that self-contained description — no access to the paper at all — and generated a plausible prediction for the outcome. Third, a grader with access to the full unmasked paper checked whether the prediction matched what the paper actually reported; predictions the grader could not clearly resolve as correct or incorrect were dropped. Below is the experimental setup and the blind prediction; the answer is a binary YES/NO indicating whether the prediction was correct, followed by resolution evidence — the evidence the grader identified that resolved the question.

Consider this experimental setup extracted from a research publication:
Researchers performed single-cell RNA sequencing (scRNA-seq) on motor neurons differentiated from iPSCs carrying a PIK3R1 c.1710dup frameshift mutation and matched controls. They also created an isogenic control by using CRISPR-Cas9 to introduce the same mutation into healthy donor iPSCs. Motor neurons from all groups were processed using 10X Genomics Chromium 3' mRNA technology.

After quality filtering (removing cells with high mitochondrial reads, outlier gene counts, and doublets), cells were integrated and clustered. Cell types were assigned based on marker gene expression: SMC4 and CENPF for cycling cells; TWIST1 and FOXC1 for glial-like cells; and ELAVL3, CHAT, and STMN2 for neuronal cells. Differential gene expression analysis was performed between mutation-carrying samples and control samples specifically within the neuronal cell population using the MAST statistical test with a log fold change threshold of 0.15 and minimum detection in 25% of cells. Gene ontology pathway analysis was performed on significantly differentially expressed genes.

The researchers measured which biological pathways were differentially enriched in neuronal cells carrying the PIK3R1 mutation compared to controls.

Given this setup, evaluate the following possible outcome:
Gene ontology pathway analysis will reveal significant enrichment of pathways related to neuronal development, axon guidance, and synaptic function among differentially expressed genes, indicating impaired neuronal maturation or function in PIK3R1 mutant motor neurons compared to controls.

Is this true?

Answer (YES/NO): NO